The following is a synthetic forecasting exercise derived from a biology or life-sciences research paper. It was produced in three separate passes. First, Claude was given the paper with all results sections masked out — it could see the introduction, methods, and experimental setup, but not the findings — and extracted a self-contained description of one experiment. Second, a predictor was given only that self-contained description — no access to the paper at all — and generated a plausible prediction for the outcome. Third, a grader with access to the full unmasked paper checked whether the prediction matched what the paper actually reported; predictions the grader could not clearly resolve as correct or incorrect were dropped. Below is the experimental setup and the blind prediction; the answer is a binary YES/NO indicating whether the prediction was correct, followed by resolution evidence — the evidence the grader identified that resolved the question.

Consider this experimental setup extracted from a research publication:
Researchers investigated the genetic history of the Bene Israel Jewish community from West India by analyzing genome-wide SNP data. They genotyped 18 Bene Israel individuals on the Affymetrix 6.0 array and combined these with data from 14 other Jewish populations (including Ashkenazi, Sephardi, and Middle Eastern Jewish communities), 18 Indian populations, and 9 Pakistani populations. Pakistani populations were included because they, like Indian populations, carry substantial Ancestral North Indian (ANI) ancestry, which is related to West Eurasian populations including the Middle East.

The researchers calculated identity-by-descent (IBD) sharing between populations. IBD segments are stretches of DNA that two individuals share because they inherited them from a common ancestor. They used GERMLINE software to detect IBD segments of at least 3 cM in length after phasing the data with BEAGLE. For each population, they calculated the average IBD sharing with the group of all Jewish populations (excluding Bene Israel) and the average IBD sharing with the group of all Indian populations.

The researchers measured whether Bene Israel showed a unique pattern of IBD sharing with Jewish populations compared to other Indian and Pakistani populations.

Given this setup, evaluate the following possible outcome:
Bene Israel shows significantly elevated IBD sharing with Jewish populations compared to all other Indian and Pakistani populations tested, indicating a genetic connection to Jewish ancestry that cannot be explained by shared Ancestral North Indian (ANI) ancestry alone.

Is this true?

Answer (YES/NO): YES